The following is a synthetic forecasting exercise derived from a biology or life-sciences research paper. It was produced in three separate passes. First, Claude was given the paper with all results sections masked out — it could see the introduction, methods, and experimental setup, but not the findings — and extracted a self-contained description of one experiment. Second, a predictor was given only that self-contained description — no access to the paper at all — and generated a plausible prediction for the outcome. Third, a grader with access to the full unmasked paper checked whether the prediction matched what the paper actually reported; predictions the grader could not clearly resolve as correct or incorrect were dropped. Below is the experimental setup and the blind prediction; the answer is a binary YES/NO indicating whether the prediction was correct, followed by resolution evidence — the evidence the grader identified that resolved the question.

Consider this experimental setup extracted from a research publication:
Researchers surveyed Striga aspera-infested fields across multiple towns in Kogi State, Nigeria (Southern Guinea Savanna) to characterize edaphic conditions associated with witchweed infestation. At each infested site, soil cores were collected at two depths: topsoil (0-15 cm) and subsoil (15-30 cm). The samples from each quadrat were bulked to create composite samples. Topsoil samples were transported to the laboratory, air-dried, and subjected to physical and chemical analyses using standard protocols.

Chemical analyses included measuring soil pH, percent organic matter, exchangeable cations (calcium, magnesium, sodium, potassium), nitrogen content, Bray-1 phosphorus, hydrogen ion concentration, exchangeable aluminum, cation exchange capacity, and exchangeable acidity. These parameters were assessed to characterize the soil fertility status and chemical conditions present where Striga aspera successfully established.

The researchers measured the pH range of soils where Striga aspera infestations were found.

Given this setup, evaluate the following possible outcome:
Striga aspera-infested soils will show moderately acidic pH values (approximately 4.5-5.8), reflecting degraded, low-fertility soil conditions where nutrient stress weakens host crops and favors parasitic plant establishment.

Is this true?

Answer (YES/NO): YES